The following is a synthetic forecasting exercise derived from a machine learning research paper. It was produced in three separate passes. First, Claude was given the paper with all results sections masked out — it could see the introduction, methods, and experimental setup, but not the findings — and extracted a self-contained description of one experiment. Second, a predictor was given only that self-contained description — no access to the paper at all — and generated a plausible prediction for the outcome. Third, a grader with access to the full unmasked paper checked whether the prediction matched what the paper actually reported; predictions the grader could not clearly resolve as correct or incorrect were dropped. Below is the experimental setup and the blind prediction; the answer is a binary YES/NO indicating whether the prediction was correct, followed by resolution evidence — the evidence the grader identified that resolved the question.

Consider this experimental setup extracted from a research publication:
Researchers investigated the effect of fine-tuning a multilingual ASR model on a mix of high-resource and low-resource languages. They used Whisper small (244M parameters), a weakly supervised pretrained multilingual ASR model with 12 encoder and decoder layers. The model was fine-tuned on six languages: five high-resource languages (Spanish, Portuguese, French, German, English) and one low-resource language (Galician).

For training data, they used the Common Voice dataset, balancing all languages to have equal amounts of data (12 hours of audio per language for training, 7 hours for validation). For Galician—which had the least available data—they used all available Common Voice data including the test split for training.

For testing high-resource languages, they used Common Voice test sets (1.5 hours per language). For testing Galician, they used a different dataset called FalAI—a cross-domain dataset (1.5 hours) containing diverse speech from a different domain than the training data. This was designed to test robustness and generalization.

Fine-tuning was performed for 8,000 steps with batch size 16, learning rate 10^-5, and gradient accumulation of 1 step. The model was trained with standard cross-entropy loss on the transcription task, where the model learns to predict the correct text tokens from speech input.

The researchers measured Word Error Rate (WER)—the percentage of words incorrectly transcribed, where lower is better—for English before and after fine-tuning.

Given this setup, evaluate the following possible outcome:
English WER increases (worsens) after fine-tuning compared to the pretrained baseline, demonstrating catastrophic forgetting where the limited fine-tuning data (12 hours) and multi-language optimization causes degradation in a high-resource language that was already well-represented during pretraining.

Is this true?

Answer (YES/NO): YES